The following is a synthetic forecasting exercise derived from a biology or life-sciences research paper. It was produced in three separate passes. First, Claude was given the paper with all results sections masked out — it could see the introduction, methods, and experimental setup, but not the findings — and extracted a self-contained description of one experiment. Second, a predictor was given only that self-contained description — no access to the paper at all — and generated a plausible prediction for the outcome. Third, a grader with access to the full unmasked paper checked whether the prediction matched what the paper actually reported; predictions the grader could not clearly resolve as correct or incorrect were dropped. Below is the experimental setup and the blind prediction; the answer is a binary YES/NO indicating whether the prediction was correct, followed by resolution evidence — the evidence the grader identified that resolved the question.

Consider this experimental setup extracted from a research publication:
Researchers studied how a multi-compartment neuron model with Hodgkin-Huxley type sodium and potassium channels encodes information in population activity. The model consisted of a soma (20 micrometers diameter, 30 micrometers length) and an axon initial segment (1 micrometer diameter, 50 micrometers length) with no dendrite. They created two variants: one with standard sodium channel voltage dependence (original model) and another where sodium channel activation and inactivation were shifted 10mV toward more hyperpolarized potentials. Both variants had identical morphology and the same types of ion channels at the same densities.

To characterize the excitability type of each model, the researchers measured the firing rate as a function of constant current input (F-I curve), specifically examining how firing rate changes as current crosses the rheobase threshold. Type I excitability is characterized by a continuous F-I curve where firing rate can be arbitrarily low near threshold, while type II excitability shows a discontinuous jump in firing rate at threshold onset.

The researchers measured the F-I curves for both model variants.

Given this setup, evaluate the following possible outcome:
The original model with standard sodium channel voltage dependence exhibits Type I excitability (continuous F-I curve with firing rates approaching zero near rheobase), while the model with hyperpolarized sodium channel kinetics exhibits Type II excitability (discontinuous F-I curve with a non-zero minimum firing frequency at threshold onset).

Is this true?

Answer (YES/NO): NO